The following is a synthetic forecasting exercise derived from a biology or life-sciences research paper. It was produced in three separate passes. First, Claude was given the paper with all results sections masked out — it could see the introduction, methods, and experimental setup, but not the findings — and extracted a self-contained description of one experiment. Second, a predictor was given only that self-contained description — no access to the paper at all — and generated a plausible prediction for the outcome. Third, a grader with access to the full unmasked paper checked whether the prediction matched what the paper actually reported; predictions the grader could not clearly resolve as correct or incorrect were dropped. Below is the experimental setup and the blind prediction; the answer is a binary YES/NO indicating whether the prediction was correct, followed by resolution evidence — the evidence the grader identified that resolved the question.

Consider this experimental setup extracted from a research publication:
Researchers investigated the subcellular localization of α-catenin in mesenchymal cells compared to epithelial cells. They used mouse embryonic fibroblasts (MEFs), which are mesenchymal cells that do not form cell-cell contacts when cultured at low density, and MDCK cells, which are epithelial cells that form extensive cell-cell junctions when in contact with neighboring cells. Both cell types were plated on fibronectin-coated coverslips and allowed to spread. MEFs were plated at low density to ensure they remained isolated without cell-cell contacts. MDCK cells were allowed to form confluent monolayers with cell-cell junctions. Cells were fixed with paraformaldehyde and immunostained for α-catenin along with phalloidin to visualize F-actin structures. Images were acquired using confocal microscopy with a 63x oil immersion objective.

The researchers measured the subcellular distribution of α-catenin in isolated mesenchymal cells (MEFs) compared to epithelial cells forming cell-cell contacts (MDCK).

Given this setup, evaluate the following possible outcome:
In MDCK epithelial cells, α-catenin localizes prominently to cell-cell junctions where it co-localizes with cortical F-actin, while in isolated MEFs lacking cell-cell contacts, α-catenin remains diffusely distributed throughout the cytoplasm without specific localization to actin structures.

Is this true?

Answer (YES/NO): NO